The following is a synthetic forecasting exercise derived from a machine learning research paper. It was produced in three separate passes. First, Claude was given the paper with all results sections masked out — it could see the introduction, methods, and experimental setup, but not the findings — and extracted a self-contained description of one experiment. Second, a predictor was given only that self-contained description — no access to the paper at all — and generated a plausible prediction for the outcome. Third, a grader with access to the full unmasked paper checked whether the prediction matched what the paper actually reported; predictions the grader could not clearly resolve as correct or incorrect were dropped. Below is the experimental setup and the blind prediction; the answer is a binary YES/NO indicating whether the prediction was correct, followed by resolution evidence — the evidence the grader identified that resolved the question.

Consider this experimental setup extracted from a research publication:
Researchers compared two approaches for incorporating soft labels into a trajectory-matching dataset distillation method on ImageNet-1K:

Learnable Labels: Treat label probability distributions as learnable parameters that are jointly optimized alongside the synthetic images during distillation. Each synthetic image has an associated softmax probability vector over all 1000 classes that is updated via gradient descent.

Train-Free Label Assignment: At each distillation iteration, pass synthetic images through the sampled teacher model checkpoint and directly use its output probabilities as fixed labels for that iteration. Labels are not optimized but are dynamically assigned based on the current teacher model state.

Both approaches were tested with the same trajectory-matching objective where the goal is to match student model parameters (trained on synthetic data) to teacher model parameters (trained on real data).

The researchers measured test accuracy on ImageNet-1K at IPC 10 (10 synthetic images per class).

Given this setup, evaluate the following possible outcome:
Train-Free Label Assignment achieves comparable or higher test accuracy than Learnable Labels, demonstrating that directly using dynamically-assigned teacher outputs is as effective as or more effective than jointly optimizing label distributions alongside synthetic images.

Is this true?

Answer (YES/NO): YES